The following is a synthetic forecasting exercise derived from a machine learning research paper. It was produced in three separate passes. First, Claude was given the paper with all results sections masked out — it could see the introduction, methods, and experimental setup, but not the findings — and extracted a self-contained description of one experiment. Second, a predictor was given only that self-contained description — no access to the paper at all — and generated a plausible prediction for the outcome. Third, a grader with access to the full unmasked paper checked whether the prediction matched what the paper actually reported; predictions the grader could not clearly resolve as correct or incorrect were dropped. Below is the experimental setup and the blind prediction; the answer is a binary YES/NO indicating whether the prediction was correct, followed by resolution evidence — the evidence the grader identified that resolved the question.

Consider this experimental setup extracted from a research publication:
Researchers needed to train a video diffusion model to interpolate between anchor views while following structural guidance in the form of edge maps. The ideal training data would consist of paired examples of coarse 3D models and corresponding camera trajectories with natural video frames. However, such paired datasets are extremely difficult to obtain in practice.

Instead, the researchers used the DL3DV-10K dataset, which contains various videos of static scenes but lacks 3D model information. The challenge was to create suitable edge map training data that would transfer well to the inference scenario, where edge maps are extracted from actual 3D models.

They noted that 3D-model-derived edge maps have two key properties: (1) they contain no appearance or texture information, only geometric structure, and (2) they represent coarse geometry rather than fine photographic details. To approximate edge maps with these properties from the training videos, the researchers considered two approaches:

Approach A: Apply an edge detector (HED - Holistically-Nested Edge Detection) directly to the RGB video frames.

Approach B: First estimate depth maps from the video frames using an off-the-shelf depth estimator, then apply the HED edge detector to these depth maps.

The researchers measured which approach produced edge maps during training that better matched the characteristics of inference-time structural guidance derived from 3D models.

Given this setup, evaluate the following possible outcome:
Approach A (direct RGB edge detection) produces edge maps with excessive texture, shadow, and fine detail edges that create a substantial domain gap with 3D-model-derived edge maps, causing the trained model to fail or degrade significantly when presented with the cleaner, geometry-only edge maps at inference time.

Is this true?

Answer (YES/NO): NO